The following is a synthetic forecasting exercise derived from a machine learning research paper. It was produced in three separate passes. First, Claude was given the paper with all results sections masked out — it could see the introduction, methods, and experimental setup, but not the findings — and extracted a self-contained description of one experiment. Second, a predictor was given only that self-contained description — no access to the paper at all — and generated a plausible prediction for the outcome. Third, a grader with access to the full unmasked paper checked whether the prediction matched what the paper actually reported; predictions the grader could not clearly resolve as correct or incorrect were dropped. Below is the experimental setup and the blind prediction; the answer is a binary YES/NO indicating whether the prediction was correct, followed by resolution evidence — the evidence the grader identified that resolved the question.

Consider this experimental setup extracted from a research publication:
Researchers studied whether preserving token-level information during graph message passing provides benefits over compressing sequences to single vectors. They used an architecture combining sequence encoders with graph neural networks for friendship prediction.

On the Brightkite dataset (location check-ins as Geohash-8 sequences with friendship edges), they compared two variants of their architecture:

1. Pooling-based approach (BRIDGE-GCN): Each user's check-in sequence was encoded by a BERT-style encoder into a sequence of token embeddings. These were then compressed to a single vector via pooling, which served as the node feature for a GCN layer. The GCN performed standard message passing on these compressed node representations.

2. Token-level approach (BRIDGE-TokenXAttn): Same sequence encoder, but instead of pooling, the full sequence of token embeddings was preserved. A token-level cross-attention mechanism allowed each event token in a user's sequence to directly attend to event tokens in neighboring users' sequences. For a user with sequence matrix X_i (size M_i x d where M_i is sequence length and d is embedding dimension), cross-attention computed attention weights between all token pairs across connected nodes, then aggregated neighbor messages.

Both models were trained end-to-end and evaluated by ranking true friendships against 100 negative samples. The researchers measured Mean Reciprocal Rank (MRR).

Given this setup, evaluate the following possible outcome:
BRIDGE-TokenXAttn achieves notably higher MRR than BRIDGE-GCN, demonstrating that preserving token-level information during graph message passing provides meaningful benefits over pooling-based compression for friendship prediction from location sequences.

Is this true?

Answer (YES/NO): YES